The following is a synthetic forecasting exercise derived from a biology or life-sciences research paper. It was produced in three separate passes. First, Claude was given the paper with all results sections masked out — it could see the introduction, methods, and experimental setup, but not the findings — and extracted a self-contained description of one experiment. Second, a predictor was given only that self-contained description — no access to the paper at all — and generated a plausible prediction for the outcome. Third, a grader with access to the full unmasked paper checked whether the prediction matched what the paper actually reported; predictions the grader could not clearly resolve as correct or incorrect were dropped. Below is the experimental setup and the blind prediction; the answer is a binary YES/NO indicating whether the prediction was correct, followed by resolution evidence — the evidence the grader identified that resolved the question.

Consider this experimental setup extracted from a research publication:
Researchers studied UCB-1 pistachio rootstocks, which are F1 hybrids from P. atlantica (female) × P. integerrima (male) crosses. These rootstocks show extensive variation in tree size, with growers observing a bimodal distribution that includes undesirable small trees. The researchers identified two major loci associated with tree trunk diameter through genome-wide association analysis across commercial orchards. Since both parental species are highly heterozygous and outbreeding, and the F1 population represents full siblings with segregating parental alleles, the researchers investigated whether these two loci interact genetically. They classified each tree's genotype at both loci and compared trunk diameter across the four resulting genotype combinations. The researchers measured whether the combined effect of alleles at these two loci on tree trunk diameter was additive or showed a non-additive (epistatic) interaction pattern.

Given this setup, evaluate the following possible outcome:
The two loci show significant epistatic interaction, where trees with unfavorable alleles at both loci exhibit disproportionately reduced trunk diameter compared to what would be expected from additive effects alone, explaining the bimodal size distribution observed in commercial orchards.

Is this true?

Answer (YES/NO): NO